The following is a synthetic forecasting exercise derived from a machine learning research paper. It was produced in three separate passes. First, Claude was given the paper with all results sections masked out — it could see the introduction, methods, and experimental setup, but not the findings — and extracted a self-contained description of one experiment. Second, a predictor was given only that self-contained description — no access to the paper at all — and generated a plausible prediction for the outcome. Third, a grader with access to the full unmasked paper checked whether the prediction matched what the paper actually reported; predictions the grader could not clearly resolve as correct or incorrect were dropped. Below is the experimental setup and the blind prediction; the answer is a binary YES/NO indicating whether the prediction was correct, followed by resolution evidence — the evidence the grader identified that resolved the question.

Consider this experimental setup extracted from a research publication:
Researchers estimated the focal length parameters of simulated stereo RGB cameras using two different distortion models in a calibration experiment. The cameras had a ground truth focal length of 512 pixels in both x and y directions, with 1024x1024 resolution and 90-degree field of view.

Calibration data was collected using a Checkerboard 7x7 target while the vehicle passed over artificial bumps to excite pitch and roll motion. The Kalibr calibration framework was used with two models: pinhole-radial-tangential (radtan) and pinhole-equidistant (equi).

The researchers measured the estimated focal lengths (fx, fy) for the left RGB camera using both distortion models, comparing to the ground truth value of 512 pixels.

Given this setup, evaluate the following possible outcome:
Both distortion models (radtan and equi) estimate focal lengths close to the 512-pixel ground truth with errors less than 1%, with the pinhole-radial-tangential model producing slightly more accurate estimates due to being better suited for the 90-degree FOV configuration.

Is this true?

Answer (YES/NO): NO